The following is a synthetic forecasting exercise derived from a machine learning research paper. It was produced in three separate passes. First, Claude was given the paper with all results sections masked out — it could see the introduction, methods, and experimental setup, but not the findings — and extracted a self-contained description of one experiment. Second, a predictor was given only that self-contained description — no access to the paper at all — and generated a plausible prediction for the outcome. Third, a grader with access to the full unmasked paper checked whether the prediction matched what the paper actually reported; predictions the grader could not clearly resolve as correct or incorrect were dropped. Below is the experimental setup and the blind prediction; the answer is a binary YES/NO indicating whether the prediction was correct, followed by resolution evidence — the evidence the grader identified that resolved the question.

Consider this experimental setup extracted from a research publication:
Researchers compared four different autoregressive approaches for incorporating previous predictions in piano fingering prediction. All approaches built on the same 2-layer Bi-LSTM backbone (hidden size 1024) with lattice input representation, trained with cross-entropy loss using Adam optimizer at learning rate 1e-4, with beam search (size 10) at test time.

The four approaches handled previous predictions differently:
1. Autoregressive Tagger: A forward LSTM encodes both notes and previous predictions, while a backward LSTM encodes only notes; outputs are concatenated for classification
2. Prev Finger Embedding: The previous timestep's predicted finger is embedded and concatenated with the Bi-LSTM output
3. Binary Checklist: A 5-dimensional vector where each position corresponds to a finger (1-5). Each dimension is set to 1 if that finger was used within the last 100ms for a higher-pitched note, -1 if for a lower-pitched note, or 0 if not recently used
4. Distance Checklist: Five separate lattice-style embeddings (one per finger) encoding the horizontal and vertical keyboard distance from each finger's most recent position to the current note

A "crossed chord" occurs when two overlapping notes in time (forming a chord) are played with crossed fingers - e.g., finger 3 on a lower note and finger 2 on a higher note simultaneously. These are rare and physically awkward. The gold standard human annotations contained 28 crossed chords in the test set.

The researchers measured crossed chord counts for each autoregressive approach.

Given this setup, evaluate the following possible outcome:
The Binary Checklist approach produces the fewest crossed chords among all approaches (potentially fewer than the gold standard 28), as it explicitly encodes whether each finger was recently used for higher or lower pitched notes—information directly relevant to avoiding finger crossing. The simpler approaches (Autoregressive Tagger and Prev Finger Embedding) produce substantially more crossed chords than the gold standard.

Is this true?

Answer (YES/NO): YES